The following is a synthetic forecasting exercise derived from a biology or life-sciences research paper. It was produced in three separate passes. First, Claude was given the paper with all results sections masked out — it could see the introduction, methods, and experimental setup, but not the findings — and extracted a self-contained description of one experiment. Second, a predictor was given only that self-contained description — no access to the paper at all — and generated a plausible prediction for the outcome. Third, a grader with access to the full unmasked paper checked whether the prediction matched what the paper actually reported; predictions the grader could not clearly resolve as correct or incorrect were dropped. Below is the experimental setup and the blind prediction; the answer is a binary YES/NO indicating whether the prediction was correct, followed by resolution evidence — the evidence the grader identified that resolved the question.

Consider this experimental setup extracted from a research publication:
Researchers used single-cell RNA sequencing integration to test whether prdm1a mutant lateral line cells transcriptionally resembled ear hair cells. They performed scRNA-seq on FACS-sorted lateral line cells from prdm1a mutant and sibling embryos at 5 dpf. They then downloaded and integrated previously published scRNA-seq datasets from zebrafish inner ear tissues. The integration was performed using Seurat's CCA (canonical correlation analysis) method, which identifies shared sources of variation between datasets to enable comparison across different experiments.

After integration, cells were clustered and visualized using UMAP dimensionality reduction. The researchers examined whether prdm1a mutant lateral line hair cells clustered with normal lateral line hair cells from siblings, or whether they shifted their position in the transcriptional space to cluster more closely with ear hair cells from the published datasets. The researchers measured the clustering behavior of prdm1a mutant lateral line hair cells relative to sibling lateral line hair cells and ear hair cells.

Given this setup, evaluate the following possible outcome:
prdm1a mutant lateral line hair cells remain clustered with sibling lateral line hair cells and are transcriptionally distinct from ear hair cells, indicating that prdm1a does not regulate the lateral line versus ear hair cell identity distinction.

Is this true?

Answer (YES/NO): NO